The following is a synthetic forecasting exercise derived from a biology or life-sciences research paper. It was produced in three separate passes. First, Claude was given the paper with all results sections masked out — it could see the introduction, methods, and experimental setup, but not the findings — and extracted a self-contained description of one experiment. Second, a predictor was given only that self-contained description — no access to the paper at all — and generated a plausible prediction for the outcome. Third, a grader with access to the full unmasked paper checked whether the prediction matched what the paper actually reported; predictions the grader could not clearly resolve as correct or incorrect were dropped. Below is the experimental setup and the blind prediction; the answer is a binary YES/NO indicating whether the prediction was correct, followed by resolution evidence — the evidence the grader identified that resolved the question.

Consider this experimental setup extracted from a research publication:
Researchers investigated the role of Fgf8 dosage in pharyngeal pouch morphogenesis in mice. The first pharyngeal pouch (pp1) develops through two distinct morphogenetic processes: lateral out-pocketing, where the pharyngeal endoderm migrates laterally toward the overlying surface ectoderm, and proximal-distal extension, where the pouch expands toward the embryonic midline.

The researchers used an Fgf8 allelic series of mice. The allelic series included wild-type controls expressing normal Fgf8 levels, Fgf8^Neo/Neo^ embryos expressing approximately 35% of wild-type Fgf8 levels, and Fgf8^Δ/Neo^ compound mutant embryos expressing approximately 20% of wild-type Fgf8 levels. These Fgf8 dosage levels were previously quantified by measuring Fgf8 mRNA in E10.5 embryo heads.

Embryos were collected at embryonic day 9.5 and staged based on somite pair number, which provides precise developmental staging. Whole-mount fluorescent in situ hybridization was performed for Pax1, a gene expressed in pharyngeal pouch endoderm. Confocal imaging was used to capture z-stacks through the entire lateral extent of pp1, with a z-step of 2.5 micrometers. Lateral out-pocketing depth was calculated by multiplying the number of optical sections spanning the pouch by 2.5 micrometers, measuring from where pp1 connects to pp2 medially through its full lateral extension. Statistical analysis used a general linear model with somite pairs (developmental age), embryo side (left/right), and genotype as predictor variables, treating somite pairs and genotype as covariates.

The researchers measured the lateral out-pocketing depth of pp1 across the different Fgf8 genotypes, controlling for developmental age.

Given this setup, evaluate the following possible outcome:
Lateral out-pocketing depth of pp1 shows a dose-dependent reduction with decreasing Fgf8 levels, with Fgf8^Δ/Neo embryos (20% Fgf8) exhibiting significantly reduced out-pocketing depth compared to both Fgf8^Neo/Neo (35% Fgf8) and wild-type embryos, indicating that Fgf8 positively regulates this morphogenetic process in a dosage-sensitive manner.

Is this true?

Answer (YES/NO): NO